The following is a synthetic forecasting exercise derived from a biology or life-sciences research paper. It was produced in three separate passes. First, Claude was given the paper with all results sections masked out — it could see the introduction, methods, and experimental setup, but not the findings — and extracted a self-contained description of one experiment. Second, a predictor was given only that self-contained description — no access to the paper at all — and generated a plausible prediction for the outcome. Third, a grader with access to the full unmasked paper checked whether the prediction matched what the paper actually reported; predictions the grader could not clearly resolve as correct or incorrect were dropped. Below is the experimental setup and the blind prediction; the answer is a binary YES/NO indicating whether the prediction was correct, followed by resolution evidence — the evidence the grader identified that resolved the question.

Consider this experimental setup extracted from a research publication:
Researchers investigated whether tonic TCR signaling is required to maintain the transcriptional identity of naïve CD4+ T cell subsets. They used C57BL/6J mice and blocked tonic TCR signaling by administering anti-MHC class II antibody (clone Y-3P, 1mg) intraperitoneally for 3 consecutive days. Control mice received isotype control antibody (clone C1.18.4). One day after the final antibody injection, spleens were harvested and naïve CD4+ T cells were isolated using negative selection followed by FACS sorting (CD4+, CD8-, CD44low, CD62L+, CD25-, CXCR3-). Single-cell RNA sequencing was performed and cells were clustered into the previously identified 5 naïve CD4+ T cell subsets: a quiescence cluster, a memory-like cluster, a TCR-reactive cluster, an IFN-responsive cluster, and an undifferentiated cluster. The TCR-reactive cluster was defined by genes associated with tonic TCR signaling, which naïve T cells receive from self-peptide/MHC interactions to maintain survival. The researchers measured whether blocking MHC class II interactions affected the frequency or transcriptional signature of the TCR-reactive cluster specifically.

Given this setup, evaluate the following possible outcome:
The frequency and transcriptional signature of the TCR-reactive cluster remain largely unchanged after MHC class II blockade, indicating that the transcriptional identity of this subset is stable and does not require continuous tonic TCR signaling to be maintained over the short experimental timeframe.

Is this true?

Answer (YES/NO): NO